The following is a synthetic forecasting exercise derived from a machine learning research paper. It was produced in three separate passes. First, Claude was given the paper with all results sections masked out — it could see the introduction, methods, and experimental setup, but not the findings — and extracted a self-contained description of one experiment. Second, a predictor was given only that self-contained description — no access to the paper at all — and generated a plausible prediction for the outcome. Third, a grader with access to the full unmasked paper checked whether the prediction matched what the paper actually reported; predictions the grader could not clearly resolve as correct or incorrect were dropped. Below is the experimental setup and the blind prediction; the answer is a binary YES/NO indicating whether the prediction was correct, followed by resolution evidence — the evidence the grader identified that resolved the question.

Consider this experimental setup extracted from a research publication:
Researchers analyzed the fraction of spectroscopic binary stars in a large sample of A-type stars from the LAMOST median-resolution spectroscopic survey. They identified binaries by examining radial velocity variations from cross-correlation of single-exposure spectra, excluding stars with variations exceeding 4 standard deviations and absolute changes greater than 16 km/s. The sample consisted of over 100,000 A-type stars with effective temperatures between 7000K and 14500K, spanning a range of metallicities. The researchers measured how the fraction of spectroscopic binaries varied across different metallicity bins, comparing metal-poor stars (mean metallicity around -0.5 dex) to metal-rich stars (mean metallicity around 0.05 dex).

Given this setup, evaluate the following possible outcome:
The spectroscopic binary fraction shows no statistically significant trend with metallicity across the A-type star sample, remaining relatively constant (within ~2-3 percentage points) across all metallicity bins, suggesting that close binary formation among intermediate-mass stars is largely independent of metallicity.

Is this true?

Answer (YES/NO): NO